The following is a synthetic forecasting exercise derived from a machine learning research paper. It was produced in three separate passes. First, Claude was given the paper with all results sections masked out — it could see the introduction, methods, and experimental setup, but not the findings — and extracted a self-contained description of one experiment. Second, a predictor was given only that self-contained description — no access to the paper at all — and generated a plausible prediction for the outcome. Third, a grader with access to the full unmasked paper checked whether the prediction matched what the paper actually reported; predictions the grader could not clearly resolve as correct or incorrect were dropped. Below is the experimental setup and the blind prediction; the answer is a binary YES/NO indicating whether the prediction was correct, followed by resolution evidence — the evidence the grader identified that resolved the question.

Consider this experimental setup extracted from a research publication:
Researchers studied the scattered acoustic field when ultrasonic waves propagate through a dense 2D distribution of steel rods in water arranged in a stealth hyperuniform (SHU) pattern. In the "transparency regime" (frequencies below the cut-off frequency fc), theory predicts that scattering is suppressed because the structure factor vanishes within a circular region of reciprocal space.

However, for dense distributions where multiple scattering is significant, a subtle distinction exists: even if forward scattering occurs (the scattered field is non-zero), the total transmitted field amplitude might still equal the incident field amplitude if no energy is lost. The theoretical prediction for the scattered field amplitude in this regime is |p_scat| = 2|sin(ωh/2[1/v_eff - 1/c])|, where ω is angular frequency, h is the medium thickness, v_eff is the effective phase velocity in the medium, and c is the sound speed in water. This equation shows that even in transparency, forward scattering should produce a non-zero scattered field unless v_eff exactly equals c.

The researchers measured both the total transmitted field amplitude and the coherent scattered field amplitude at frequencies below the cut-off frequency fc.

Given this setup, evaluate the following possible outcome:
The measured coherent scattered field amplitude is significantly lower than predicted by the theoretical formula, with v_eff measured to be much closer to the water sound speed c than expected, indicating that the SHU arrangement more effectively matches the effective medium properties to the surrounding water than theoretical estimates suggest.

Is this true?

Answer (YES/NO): NO